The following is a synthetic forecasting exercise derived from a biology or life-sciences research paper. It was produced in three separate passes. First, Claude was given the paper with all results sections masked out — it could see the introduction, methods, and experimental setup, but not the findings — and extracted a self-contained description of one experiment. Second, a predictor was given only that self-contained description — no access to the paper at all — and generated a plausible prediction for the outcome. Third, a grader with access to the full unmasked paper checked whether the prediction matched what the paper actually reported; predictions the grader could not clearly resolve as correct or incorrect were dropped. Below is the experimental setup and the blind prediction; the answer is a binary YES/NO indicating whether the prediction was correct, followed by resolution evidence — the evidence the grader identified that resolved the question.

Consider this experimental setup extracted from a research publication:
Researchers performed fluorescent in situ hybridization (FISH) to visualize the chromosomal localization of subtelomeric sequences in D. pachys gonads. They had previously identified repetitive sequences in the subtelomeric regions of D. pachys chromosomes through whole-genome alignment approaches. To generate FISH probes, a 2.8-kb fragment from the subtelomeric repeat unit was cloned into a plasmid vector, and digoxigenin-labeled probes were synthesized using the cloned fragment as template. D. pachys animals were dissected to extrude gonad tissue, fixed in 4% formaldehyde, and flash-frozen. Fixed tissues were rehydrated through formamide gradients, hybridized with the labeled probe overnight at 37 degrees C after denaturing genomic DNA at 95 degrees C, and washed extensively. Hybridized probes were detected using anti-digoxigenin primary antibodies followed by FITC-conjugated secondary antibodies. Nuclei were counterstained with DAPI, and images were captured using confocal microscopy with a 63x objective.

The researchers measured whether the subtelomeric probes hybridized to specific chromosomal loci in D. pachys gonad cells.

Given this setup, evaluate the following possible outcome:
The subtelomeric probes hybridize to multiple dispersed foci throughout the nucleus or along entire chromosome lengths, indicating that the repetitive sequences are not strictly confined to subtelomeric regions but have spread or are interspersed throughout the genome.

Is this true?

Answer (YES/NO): NO